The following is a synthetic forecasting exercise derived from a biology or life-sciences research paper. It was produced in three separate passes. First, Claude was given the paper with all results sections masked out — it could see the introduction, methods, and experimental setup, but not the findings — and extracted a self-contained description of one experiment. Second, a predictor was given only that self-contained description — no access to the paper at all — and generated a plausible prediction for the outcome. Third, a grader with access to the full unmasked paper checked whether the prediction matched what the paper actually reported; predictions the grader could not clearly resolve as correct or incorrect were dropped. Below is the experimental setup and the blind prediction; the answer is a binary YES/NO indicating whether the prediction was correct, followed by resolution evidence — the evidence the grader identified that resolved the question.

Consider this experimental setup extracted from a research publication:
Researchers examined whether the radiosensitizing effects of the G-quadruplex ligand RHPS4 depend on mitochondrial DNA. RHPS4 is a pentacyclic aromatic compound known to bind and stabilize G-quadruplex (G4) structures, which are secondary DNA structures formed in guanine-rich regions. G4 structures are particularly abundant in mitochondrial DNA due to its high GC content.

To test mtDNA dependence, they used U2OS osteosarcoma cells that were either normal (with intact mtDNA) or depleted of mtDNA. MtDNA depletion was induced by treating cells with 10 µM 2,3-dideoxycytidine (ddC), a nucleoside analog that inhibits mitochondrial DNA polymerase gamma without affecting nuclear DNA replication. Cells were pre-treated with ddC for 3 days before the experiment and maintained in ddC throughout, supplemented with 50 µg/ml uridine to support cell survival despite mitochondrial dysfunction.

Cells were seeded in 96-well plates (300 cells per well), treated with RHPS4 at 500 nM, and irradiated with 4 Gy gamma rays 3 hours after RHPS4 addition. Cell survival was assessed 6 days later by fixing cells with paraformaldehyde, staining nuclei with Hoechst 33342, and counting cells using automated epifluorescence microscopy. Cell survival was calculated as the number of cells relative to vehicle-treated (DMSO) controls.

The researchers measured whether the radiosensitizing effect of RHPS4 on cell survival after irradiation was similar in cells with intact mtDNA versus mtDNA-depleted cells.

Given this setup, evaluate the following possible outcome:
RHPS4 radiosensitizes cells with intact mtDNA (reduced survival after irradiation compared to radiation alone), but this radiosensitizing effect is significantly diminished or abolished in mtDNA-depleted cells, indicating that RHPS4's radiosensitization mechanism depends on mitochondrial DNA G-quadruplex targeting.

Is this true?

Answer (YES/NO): YES